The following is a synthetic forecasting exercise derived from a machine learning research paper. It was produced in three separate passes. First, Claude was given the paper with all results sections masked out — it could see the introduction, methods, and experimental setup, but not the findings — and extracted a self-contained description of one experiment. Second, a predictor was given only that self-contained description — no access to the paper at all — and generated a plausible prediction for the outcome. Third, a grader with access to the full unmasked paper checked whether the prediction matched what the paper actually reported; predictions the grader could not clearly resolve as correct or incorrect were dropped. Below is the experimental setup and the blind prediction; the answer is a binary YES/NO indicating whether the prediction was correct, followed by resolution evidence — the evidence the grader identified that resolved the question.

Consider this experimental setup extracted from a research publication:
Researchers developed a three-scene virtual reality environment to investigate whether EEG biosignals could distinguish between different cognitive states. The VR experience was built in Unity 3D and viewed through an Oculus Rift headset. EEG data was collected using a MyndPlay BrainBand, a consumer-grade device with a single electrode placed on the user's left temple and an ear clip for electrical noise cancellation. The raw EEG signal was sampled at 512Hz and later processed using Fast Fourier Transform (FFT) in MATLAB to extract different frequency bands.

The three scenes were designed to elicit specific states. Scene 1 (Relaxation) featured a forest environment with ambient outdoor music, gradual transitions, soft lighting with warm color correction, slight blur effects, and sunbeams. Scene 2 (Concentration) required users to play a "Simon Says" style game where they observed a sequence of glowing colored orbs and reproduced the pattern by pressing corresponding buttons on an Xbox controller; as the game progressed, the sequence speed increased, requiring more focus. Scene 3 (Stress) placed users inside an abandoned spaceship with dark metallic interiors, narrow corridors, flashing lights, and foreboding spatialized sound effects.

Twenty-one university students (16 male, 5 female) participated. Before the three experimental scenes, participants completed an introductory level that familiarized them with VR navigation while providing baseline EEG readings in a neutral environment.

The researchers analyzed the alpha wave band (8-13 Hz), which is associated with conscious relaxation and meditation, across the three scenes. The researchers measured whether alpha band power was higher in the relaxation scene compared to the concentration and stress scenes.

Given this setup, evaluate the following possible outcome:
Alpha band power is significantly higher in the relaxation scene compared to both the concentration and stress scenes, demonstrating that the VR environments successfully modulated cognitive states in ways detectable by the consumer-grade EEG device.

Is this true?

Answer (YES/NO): NO